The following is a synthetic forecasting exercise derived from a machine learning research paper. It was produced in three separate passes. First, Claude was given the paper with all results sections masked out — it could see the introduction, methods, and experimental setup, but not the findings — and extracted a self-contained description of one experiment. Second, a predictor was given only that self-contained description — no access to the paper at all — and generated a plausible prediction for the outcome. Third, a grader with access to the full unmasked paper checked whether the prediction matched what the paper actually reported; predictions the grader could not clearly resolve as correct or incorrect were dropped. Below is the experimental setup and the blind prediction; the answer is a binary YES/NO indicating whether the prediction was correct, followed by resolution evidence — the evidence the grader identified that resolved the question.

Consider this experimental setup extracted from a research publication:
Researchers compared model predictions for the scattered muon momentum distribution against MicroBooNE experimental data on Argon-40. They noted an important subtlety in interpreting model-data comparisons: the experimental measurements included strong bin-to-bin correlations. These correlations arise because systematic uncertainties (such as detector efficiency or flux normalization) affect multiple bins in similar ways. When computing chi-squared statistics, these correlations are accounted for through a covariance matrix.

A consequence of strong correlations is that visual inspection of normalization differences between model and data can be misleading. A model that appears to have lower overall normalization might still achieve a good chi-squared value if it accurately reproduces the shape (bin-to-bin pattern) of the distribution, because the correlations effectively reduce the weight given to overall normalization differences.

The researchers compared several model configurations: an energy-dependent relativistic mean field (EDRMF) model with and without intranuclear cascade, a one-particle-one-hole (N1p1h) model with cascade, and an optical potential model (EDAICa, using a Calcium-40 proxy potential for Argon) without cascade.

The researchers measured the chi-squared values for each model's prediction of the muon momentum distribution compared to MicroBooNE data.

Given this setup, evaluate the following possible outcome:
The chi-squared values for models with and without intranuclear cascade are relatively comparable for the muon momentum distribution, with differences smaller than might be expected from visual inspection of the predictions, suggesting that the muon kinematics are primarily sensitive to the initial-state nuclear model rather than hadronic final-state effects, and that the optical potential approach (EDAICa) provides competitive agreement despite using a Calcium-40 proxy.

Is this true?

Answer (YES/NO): NO